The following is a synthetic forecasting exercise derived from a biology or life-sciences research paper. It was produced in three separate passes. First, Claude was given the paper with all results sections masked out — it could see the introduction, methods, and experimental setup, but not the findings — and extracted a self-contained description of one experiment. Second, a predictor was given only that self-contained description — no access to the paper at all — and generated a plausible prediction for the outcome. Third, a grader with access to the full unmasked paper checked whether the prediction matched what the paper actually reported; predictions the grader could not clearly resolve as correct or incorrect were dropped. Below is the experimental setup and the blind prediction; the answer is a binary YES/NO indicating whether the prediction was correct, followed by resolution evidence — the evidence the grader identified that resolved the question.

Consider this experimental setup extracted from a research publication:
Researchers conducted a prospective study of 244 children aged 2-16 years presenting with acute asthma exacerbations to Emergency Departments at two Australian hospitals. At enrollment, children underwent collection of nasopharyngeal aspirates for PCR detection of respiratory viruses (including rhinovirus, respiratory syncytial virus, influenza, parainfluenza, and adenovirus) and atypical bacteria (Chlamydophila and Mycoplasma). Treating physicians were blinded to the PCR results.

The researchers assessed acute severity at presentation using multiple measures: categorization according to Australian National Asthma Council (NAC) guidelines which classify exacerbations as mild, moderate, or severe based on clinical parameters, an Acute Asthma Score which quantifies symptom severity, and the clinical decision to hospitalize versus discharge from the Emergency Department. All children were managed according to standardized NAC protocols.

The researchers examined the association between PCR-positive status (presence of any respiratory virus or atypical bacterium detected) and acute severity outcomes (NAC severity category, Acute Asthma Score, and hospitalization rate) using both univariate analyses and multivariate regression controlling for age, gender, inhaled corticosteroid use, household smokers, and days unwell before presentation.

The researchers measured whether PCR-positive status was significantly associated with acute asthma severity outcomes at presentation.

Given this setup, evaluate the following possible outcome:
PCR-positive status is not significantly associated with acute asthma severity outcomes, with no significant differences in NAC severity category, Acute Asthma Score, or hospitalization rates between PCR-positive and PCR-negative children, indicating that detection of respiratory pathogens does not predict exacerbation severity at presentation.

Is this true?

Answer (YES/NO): YES